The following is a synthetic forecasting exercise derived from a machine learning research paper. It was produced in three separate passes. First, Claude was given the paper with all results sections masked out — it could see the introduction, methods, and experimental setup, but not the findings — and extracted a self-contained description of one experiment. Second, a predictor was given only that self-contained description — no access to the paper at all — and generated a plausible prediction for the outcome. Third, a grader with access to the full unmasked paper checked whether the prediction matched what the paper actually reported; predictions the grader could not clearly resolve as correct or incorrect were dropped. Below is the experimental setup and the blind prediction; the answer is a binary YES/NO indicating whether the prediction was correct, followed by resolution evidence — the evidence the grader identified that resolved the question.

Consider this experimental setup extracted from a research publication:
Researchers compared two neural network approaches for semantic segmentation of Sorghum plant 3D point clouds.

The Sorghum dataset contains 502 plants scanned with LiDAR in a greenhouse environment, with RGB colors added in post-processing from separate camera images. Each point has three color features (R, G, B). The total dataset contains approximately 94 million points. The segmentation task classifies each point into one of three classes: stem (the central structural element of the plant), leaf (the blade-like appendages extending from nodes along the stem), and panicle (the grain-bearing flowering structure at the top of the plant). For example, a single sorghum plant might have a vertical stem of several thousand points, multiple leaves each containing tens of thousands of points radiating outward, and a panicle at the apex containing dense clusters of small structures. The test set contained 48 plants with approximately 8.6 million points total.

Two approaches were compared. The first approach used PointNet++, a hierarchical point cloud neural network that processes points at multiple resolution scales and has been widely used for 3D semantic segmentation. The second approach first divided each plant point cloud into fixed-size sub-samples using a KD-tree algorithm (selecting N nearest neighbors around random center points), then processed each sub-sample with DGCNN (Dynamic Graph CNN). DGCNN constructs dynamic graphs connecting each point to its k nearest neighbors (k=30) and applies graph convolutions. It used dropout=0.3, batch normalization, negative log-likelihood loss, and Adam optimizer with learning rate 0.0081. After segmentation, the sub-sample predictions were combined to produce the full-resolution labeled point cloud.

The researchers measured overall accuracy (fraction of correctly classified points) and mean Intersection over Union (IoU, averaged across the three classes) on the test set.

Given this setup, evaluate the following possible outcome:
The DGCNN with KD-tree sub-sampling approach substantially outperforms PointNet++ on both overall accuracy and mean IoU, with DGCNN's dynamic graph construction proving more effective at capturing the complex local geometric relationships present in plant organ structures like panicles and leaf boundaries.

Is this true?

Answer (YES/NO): NO